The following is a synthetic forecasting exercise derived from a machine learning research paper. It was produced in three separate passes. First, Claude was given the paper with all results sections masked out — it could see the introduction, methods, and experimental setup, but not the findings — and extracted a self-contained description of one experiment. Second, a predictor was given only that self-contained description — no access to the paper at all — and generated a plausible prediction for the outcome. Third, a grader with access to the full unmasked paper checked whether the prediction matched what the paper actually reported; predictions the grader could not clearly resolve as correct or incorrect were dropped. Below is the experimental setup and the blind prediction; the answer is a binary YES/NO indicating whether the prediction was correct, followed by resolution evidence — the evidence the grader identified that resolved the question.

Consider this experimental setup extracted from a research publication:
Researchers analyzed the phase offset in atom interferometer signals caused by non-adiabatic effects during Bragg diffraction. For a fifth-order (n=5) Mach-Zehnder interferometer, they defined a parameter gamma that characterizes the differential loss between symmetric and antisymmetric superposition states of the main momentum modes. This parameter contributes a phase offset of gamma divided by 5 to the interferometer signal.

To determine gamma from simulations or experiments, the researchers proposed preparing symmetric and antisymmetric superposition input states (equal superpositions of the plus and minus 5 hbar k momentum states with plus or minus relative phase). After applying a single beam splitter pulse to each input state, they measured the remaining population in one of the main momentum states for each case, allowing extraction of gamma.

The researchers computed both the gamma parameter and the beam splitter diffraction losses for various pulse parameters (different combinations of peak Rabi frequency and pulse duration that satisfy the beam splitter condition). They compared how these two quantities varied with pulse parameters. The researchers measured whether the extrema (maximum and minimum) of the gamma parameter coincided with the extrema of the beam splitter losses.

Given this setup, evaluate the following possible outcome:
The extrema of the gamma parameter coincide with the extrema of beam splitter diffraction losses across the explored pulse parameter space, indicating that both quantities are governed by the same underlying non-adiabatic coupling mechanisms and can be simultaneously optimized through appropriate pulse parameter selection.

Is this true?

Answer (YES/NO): NO